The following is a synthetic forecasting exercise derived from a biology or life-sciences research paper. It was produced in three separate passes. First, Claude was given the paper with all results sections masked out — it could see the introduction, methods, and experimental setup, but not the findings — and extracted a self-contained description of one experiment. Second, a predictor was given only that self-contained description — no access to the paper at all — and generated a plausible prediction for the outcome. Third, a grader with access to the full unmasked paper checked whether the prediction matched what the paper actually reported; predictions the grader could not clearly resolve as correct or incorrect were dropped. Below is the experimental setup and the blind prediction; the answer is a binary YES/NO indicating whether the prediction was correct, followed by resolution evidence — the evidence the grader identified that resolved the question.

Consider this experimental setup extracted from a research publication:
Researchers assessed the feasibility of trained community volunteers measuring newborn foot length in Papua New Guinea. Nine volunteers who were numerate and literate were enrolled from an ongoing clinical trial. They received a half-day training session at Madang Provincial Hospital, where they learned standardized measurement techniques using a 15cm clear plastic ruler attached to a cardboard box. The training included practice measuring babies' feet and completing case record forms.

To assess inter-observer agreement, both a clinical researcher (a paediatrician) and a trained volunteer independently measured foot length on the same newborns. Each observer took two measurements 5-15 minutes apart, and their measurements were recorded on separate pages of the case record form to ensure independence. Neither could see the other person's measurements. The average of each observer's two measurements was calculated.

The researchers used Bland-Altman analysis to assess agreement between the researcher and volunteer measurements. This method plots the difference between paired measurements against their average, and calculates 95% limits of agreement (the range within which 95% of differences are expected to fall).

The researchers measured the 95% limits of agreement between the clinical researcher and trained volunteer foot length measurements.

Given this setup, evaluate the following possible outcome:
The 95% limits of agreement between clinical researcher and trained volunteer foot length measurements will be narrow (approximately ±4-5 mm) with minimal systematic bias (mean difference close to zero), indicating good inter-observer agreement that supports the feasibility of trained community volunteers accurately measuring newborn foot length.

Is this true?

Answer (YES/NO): NO